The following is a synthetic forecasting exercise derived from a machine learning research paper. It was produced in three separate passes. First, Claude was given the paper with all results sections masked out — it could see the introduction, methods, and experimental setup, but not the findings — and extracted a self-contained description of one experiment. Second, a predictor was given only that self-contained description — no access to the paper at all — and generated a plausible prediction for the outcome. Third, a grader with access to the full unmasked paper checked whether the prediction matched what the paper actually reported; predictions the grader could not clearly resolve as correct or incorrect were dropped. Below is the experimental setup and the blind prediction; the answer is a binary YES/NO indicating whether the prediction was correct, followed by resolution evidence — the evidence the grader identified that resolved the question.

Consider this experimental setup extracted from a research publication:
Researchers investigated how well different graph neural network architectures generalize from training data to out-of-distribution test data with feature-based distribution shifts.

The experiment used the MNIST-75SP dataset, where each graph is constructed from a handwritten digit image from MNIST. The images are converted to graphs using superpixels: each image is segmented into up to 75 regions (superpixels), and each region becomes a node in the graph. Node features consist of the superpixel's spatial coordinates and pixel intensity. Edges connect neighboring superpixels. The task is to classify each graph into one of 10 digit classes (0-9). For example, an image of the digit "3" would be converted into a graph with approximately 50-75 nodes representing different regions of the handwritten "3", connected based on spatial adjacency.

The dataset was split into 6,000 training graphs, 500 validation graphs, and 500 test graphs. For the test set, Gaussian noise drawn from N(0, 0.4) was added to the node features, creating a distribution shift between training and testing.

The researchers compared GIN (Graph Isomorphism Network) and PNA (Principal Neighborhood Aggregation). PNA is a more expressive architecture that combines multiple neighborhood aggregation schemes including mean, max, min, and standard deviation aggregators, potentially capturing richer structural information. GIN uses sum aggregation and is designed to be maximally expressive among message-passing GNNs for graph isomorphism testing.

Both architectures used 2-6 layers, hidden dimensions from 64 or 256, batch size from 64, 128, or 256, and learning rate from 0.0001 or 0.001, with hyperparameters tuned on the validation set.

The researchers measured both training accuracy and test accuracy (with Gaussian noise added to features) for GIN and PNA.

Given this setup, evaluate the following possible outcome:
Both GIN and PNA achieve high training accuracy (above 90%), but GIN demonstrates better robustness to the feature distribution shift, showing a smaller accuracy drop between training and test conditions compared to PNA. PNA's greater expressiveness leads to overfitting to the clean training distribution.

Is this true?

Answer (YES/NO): NO